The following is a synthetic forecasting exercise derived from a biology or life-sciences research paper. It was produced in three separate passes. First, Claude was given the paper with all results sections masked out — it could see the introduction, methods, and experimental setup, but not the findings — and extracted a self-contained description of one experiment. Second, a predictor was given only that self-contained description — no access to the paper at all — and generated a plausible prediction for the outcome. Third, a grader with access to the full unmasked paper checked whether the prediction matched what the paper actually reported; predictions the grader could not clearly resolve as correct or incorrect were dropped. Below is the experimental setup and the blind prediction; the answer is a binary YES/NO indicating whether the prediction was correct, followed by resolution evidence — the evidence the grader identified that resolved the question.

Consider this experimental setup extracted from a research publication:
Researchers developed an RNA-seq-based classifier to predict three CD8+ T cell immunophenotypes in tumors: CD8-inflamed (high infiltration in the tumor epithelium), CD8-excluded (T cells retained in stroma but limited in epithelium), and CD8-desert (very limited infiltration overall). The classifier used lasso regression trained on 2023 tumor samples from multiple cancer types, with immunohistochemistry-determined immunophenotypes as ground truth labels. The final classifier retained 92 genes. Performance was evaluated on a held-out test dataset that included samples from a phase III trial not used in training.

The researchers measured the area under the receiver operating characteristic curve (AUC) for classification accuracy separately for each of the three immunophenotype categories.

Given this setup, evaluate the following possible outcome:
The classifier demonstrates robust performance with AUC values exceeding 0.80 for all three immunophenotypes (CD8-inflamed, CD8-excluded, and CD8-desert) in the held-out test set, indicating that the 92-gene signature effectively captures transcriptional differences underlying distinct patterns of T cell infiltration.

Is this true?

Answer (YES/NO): NO